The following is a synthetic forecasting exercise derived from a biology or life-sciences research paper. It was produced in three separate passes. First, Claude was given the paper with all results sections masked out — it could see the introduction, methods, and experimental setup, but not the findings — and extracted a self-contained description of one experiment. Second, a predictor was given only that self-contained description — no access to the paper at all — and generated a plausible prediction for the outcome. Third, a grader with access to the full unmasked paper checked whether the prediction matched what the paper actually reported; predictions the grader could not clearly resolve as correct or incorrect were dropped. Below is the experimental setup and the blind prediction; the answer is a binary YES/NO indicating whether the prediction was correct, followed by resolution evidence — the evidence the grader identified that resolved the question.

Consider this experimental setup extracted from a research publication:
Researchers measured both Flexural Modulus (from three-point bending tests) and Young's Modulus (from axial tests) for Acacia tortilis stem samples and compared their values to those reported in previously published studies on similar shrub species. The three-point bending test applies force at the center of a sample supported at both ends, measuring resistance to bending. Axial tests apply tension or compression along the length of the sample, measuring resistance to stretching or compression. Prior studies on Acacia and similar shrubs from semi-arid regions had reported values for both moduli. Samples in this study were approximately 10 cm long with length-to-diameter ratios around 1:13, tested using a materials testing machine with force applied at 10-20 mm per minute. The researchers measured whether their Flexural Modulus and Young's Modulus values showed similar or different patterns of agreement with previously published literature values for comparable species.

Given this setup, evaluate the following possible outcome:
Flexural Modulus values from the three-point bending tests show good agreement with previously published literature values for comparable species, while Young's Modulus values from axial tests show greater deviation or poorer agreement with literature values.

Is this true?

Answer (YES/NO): YES